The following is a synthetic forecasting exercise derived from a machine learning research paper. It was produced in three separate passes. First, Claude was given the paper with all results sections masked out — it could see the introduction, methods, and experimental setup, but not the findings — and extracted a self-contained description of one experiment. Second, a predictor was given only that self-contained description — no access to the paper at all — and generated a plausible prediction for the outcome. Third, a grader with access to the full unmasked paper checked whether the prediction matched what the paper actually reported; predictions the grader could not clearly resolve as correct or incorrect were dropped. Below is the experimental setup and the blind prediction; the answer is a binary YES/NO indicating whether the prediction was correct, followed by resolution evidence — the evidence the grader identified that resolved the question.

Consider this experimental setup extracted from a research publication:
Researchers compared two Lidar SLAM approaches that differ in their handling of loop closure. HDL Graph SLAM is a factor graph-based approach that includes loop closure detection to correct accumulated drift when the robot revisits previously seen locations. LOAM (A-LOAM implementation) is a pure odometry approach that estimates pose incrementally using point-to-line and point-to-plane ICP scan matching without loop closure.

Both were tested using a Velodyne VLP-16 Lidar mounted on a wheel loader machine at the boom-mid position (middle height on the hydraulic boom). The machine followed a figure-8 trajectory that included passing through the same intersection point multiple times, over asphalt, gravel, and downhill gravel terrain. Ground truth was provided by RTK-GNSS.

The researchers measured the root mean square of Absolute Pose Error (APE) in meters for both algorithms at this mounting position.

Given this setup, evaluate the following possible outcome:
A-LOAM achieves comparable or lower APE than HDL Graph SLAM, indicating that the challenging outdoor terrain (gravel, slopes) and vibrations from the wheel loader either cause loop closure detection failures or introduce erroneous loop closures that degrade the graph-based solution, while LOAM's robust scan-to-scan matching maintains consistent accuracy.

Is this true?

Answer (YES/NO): NO